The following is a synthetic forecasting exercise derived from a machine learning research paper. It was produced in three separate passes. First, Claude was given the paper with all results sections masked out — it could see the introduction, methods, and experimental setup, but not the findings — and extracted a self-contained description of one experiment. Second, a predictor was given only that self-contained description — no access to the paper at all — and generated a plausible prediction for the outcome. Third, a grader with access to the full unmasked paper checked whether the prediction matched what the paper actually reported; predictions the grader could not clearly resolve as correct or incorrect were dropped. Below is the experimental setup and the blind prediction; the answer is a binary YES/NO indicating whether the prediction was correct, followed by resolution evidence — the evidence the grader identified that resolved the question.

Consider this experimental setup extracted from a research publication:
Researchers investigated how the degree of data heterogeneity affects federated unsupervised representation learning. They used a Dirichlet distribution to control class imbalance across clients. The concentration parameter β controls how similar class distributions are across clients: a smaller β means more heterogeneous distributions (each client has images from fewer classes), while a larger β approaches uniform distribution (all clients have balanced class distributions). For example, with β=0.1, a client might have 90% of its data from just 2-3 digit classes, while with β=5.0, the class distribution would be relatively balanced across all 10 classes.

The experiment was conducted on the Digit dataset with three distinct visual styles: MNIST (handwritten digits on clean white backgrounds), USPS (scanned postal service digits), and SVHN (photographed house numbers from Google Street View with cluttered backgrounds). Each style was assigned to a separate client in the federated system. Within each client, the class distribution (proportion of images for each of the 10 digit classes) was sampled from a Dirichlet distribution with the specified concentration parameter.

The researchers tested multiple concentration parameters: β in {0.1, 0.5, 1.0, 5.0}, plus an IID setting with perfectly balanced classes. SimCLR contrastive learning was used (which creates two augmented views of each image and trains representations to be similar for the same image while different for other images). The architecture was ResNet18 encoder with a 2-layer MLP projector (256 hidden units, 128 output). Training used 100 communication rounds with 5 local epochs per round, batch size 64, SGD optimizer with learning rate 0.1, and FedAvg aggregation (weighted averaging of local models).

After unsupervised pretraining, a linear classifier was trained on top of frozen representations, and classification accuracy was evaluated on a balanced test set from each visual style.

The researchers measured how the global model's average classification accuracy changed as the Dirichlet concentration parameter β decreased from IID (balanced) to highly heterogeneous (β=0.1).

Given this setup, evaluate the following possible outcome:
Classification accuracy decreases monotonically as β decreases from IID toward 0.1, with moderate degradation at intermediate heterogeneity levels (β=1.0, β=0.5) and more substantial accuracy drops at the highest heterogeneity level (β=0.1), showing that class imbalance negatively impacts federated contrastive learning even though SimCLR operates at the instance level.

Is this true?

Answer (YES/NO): NO